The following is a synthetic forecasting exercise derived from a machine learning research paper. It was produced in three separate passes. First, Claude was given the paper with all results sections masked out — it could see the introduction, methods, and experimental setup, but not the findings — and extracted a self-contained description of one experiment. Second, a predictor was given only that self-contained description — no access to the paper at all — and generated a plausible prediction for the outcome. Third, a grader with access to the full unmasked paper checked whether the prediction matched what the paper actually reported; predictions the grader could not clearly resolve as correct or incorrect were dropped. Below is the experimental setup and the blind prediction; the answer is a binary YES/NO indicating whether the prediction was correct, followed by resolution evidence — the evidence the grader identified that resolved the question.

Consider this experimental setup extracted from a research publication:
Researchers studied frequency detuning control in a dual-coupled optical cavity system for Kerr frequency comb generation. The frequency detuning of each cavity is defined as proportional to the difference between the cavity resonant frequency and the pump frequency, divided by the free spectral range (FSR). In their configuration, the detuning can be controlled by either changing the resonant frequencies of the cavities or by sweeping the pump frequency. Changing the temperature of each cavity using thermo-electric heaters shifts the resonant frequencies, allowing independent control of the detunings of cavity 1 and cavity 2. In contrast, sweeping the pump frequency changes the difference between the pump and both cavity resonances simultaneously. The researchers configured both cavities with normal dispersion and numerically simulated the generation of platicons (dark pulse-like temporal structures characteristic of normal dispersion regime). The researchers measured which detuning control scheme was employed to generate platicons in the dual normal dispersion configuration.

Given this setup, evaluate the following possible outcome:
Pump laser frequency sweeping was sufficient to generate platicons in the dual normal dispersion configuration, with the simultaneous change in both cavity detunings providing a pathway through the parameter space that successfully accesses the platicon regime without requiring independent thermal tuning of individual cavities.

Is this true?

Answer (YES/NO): YES